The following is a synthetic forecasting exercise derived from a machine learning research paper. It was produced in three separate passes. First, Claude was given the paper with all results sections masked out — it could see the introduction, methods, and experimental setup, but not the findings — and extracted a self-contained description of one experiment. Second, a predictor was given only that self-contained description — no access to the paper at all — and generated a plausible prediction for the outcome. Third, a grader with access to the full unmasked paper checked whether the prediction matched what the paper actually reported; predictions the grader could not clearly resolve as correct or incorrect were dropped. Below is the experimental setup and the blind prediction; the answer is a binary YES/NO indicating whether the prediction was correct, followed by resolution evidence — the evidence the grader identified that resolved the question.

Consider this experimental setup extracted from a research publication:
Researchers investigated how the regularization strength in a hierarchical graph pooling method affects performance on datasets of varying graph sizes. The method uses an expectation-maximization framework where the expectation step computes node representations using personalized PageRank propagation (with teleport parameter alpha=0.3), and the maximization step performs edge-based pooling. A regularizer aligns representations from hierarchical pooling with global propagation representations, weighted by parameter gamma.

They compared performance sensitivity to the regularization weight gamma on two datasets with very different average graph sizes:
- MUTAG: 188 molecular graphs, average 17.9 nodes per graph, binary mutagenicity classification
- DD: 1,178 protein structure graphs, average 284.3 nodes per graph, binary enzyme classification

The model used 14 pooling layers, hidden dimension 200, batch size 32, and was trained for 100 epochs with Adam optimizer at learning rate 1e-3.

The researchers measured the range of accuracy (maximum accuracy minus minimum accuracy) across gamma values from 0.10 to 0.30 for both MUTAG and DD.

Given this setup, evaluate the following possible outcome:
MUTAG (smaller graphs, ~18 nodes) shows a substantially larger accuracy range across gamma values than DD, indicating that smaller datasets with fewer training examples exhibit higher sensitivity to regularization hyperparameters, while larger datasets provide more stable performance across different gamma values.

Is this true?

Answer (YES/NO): YES